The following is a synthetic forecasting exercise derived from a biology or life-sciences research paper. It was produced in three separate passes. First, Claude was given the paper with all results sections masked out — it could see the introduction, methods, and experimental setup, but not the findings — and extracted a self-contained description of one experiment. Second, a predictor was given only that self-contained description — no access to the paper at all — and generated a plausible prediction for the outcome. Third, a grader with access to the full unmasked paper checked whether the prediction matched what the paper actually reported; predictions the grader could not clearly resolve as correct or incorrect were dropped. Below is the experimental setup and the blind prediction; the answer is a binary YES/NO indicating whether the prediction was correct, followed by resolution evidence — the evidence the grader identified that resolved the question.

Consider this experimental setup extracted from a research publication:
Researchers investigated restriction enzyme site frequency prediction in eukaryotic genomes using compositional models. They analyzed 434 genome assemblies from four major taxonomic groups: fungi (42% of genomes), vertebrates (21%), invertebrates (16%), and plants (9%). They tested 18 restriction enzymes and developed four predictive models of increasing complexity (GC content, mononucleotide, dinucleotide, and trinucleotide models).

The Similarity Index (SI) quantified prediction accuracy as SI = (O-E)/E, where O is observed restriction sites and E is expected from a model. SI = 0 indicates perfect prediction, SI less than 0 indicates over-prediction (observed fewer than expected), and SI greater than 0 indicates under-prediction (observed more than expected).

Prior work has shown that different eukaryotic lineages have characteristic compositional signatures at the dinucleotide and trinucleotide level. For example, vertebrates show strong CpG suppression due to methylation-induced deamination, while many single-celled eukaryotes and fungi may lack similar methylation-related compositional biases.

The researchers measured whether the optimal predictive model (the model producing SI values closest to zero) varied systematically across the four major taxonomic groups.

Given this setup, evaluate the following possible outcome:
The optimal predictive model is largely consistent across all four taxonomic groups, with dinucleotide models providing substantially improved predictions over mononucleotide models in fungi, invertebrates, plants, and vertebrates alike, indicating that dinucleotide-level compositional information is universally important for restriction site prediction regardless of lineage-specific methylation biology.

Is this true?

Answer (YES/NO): NO